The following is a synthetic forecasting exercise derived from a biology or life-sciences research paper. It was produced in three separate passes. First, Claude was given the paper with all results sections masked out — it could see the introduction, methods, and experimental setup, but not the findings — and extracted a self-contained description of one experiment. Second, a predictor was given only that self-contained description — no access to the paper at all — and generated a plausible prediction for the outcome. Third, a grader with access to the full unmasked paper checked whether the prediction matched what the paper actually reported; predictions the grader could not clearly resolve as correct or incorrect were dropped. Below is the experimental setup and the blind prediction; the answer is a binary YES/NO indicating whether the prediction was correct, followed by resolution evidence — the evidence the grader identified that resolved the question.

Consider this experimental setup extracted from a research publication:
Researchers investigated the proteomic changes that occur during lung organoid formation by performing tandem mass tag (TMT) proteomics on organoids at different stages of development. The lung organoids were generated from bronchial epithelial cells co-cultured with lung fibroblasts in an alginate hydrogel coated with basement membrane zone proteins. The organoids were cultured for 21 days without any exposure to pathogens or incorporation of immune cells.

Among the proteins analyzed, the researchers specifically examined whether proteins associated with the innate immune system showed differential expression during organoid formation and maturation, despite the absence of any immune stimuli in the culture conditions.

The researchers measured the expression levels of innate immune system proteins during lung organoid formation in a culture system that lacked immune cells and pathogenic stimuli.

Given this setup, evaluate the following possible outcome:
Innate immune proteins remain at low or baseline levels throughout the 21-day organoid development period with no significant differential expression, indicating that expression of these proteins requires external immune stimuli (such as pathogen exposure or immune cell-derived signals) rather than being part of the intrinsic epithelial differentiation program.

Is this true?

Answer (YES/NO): NO